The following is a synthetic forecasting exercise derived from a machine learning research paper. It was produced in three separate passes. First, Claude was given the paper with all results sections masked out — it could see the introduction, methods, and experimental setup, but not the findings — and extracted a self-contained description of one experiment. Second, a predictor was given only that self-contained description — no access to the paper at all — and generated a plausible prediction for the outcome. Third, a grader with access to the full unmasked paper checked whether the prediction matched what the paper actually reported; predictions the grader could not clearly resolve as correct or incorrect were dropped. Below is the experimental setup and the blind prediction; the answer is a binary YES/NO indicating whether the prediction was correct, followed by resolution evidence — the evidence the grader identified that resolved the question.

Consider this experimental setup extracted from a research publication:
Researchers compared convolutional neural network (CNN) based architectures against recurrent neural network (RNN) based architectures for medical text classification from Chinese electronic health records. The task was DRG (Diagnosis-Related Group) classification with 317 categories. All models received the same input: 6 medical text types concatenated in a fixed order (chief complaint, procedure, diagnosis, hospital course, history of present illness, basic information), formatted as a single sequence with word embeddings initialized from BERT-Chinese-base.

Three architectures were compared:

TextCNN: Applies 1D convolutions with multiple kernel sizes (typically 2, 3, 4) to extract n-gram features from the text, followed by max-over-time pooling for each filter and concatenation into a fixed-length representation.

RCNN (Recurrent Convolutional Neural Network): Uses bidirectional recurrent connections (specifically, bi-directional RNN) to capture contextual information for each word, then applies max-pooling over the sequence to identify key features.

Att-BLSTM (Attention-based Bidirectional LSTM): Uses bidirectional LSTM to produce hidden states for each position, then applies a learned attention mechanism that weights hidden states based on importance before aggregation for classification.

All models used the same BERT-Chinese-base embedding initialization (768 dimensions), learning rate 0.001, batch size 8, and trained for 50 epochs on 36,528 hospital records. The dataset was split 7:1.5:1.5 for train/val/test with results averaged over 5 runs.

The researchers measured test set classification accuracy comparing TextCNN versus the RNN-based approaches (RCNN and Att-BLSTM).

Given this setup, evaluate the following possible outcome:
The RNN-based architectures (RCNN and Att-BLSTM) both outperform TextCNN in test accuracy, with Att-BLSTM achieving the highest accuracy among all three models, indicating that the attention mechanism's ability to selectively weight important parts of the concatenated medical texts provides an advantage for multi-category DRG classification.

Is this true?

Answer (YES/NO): YES